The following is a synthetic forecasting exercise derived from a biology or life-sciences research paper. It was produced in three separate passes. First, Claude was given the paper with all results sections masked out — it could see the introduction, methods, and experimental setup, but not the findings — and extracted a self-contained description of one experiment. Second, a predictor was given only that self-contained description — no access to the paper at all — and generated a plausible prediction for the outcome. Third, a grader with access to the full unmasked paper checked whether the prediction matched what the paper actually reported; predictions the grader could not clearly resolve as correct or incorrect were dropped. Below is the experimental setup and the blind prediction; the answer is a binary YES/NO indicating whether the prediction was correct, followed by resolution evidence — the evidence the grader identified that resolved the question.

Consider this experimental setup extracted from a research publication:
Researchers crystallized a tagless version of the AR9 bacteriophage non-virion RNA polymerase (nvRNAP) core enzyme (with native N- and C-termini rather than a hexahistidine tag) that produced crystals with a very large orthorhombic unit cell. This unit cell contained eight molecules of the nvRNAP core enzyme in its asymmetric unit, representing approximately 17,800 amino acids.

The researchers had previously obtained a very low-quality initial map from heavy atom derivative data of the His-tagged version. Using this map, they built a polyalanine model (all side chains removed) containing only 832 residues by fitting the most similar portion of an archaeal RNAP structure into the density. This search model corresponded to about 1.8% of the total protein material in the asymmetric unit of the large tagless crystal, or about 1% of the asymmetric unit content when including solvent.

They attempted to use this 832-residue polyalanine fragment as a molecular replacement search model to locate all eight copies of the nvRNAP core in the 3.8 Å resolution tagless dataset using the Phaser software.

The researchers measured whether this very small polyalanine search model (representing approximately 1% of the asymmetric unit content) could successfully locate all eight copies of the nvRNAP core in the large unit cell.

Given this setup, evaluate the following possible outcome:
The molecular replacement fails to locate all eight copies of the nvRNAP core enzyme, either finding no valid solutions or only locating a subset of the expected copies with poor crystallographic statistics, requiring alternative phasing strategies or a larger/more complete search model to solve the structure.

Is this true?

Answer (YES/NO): NO